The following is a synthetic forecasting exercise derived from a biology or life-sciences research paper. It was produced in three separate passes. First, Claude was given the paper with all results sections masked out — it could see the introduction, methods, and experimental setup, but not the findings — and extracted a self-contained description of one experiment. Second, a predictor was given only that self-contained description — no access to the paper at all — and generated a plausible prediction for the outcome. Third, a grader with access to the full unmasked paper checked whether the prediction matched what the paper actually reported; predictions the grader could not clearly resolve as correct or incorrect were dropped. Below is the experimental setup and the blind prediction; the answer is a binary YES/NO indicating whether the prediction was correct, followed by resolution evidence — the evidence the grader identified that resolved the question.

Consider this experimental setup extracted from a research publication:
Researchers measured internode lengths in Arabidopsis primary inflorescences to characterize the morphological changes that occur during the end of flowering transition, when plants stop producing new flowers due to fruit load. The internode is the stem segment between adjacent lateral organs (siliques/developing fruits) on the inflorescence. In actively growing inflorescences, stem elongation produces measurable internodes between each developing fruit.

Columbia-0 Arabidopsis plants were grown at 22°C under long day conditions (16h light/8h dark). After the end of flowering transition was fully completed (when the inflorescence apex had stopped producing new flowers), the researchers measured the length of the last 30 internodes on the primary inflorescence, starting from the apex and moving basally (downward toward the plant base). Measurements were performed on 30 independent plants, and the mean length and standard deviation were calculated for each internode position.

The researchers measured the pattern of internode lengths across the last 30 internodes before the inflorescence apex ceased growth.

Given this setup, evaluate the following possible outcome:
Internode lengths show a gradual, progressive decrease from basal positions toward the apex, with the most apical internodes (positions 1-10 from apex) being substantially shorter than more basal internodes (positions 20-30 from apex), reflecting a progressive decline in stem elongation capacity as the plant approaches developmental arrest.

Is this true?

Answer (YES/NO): YES